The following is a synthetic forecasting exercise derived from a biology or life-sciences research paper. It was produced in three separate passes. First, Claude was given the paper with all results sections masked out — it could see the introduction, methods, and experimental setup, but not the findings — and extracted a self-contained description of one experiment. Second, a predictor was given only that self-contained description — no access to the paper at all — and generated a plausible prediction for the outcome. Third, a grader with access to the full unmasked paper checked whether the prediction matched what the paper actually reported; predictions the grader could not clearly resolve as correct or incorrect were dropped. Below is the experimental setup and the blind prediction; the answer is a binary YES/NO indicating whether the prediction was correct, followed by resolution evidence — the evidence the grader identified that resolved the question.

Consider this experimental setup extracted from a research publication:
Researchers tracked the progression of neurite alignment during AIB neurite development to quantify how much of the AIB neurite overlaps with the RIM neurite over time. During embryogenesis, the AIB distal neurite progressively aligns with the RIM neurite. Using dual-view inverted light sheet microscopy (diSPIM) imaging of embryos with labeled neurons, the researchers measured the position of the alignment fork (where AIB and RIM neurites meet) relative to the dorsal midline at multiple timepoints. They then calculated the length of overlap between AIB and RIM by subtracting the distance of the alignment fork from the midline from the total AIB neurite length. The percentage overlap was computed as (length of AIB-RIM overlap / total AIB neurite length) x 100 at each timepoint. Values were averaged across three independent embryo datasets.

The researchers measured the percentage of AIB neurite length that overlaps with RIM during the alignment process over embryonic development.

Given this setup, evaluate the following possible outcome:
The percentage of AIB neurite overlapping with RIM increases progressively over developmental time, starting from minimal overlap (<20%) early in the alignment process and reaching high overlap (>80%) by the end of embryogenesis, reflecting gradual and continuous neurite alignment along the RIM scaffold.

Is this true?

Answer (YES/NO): NO